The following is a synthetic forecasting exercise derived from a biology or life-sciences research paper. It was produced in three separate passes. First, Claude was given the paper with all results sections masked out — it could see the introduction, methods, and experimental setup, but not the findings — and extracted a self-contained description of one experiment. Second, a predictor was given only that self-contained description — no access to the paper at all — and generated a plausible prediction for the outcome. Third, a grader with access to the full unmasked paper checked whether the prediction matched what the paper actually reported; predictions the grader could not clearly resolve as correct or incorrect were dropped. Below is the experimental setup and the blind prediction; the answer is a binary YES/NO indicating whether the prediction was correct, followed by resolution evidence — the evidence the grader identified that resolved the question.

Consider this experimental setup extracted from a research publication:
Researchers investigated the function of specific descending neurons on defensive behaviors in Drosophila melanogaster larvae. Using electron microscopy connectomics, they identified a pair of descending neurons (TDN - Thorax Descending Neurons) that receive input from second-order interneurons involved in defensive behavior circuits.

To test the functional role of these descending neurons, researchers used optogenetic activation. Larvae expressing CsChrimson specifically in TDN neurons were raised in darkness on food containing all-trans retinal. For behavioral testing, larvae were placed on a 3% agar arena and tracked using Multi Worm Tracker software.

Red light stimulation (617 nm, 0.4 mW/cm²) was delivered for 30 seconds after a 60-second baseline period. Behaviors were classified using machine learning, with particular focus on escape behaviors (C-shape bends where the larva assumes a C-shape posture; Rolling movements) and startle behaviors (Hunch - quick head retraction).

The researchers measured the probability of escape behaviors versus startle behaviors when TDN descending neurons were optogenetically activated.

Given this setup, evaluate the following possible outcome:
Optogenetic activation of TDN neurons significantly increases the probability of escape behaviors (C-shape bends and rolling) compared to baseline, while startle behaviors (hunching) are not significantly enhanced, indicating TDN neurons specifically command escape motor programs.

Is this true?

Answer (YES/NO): NO